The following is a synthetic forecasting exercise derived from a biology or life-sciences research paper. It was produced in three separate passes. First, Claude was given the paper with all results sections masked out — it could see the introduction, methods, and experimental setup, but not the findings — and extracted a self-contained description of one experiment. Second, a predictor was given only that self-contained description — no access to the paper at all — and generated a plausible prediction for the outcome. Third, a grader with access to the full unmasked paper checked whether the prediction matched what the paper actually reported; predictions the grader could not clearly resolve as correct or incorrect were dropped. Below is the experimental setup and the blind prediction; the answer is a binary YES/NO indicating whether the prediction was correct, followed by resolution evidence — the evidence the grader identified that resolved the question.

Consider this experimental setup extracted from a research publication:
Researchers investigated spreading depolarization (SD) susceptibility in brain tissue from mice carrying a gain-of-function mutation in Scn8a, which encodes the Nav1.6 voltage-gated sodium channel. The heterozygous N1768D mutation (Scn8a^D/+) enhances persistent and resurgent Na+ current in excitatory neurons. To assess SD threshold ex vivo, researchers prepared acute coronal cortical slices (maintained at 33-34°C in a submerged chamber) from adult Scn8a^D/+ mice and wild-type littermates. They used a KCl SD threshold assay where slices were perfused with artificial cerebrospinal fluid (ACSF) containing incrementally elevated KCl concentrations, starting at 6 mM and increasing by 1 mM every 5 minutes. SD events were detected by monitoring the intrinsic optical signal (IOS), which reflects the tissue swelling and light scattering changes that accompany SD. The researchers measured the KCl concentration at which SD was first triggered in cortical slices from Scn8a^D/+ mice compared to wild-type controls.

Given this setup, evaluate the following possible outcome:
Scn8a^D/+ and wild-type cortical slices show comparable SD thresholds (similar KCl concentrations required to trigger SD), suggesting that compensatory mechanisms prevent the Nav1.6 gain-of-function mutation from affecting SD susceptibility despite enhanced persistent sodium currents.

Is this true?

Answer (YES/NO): NO